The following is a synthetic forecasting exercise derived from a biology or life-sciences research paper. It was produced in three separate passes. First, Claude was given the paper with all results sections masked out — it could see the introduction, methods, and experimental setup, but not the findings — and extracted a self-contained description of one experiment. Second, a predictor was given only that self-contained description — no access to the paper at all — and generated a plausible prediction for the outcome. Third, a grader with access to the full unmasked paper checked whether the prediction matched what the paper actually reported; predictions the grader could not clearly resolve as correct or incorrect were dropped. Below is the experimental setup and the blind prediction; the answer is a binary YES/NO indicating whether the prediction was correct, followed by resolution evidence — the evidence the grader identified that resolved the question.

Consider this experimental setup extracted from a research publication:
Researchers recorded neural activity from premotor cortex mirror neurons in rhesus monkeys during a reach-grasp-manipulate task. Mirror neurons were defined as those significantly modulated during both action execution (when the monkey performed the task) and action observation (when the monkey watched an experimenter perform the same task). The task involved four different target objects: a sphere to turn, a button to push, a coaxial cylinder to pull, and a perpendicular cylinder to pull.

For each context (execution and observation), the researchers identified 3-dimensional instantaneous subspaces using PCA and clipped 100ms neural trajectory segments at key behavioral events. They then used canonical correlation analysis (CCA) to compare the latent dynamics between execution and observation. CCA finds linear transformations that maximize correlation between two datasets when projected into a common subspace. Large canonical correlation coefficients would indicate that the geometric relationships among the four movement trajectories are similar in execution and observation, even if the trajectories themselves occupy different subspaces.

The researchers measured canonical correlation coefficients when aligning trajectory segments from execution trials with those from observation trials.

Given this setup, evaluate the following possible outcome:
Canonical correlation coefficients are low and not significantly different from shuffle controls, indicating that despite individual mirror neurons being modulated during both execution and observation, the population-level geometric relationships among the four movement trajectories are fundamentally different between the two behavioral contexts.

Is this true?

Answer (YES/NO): NO